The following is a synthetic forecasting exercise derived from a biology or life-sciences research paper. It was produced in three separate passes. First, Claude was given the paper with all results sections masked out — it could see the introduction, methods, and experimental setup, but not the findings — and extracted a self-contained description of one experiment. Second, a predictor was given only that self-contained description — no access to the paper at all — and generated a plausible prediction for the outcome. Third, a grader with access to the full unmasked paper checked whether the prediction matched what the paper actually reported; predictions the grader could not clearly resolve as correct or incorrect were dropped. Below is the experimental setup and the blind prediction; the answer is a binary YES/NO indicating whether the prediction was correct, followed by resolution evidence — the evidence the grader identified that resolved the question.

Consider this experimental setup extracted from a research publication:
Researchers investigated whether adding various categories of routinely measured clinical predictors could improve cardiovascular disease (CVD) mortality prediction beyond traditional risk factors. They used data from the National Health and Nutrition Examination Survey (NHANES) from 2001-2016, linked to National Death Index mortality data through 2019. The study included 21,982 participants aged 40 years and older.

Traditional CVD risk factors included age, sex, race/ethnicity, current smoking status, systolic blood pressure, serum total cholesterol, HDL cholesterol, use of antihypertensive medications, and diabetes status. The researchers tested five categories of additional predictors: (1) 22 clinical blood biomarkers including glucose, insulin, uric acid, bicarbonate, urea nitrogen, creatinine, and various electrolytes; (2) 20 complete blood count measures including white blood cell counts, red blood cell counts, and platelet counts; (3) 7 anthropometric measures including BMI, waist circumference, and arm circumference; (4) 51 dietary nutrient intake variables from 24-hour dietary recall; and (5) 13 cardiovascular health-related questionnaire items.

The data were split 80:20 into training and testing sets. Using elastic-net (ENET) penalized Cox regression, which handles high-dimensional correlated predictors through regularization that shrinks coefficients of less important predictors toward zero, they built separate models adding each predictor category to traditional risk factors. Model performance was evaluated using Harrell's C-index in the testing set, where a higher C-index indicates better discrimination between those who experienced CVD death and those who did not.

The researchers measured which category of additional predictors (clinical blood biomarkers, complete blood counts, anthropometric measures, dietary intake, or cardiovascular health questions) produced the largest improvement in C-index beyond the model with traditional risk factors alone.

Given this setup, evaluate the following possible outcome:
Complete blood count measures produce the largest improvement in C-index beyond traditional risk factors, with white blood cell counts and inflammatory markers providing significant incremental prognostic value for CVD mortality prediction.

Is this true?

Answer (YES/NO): NO